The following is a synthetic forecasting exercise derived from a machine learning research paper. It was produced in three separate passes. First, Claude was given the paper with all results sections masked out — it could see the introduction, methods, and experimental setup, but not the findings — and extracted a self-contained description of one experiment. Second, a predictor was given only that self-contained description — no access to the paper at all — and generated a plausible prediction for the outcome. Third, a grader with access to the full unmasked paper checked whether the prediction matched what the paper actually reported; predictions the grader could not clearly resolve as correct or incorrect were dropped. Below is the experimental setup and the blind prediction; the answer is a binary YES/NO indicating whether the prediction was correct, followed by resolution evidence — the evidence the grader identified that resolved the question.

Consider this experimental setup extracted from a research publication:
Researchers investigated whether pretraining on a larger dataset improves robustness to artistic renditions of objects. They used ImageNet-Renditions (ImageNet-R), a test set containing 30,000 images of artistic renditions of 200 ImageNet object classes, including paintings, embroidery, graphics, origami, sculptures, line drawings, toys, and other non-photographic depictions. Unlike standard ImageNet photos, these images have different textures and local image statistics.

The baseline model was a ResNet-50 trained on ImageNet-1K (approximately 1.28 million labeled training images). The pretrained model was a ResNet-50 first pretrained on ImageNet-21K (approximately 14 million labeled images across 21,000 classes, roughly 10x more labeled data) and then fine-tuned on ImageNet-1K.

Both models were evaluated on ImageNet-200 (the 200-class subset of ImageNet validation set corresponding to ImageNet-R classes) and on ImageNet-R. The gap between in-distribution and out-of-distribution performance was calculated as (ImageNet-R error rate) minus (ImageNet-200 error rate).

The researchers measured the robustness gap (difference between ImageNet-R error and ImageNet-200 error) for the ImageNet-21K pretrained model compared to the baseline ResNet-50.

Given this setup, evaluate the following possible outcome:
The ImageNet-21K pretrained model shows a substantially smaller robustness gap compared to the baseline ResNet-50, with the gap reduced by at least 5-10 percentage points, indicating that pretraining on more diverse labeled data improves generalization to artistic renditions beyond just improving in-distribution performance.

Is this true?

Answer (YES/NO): NO